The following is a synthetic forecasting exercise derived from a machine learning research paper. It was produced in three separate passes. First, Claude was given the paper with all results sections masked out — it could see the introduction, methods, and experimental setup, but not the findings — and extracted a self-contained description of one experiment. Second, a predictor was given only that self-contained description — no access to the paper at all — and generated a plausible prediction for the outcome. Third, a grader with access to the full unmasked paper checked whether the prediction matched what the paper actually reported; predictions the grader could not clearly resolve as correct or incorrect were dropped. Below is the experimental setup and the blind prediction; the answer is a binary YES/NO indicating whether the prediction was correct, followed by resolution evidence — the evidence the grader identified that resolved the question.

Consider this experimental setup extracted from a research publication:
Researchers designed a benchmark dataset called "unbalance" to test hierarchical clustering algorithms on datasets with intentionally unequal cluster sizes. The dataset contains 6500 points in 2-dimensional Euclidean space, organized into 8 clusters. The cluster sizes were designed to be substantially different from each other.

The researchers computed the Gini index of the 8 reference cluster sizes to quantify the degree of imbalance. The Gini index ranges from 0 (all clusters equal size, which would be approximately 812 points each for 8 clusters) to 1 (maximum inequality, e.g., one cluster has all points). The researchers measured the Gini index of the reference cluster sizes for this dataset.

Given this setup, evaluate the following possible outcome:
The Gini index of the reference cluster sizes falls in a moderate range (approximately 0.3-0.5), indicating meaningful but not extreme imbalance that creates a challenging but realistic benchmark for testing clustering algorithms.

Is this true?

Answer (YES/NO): NO